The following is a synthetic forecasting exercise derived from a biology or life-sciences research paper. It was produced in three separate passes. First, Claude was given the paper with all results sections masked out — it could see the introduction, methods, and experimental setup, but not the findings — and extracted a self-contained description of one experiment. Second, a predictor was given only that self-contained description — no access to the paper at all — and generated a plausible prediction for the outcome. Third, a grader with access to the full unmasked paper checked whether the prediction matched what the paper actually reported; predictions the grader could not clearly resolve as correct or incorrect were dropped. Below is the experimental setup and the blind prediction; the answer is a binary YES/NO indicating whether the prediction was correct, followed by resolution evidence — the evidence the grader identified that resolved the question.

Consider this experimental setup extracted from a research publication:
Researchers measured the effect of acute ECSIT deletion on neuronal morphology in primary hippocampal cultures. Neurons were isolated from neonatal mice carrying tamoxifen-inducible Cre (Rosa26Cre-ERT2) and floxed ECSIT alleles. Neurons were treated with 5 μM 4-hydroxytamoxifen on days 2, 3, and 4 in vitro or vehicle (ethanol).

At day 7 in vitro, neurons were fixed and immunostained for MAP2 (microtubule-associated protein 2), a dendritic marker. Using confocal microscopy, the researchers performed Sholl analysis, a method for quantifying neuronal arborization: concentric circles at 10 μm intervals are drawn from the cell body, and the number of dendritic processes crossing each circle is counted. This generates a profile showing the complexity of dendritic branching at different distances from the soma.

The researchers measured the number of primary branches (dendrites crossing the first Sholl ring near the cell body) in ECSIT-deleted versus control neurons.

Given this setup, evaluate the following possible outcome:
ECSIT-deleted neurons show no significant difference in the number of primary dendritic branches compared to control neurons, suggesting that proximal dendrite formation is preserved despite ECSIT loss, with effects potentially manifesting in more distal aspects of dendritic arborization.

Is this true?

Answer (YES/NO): NO